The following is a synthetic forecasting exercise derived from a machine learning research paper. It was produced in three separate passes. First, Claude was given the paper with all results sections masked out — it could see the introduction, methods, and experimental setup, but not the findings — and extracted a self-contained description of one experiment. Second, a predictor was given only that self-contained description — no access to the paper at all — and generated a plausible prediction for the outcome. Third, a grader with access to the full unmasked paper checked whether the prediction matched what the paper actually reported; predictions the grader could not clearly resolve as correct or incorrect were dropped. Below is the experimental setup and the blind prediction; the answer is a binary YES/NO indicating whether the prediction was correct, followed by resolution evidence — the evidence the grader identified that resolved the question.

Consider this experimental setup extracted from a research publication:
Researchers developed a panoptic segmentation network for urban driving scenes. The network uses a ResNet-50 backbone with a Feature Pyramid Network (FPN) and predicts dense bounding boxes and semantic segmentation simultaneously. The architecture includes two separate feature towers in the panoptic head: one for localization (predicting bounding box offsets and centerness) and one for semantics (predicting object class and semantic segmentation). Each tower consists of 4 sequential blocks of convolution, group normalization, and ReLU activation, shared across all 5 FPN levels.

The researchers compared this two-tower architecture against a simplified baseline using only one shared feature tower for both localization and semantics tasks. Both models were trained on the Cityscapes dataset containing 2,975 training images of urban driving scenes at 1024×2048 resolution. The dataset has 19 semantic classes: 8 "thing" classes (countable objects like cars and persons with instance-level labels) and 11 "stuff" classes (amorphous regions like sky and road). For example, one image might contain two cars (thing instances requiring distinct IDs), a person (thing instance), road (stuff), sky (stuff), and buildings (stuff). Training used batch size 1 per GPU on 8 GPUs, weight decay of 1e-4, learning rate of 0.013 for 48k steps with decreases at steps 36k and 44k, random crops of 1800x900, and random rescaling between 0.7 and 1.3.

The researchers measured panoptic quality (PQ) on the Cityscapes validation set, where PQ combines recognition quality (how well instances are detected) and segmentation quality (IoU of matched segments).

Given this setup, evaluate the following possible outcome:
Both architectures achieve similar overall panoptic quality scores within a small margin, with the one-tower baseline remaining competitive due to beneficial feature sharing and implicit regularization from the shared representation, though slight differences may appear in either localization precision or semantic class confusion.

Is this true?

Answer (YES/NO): YES